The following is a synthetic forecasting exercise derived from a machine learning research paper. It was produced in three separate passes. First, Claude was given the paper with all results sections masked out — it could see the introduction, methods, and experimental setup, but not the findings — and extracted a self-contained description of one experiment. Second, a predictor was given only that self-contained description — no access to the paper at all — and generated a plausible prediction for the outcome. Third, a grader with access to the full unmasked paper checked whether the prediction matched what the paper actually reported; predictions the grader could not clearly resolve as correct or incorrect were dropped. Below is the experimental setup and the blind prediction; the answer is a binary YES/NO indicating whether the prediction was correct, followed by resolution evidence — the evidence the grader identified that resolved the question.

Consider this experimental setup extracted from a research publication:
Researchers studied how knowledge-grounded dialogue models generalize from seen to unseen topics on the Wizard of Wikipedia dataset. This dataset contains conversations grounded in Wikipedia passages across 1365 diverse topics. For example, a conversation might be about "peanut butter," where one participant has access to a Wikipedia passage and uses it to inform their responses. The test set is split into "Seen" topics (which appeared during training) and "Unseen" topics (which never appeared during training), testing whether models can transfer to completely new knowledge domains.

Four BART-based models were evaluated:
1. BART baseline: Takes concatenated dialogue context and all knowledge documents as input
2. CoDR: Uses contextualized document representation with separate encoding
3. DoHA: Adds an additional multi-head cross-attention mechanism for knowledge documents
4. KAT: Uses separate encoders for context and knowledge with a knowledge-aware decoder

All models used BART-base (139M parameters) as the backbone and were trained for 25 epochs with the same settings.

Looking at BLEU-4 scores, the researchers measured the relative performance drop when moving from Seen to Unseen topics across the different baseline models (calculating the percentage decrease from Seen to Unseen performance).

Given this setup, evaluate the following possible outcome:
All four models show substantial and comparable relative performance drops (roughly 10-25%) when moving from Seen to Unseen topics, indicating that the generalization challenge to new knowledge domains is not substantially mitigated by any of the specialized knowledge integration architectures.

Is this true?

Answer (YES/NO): NO